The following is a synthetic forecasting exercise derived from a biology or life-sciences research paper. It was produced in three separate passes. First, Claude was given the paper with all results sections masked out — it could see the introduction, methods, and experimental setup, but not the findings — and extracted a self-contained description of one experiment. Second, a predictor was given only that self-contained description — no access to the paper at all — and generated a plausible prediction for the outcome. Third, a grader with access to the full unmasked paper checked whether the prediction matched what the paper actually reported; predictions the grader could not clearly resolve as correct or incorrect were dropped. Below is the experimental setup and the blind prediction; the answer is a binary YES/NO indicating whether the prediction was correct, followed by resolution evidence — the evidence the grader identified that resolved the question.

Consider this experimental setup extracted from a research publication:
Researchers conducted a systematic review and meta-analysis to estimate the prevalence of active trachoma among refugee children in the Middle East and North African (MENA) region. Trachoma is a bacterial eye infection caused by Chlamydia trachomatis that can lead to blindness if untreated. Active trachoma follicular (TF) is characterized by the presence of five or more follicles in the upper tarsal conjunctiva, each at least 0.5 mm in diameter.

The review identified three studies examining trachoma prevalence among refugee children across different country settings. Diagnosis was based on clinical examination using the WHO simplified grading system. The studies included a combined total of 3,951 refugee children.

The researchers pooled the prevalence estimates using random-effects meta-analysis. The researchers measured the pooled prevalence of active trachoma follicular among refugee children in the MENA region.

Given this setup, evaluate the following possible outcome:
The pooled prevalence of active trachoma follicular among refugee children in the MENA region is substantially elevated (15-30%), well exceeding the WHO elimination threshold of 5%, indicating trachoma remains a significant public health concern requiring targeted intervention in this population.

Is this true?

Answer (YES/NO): NO